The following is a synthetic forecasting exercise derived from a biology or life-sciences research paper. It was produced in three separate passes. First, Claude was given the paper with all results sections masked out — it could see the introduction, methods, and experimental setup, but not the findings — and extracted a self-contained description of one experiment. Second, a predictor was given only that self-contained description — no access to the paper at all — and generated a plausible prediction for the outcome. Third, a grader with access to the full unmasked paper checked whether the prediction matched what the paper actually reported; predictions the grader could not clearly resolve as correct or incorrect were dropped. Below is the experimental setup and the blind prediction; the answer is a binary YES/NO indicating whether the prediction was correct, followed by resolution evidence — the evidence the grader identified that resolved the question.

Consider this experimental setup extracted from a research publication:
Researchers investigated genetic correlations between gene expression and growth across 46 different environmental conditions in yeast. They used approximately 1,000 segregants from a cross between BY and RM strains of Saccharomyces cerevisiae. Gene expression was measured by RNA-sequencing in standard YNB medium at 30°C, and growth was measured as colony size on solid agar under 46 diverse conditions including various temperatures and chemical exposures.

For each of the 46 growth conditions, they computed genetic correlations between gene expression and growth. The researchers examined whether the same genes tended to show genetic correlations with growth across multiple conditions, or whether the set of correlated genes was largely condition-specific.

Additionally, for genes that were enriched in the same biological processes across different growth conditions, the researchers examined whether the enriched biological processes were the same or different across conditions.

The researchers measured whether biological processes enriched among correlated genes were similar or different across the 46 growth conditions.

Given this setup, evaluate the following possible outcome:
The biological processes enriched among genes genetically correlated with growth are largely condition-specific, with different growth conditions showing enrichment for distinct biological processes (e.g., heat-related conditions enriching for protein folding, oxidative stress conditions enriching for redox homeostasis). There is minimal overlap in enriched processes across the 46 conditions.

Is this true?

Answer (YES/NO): NO